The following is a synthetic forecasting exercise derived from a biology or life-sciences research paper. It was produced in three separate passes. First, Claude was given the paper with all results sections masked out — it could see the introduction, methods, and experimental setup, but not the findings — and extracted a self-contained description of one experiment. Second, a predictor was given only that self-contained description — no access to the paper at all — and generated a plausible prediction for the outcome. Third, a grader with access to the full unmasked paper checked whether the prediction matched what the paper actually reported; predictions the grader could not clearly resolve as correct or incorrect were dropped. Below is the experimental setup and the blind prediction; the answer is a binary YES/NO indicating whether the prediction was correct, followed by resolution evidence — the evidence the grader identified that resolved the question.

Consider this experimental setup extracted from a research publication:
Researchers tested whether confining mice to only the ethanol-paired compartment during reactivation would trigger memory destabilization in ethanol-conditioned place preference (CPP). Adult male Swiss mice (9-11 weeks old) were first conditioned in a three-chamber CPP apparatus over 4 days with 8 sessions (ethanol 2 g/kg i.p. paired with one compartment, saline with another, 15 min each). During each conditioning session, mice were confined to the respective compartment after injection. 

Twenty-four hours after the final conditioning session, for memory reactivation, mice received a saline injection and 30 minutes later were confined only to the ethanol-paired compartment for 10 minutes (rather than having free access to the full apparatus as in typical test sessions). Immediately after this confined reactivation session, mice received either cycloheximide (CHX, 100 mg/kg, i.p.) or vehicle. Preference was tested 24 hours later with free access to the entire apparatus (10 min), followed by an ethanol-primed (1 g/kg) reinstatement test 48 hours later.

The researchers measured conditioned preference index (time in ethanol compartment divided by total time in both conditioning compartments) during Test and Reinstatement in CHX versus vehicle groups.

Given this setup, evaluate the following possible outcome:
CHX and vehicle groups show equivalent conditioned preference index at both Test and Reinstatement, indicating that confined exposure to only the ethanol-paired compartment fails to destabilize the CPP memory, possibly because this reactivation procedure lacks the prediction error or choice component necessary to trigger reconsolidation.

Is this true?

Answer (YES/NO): YES